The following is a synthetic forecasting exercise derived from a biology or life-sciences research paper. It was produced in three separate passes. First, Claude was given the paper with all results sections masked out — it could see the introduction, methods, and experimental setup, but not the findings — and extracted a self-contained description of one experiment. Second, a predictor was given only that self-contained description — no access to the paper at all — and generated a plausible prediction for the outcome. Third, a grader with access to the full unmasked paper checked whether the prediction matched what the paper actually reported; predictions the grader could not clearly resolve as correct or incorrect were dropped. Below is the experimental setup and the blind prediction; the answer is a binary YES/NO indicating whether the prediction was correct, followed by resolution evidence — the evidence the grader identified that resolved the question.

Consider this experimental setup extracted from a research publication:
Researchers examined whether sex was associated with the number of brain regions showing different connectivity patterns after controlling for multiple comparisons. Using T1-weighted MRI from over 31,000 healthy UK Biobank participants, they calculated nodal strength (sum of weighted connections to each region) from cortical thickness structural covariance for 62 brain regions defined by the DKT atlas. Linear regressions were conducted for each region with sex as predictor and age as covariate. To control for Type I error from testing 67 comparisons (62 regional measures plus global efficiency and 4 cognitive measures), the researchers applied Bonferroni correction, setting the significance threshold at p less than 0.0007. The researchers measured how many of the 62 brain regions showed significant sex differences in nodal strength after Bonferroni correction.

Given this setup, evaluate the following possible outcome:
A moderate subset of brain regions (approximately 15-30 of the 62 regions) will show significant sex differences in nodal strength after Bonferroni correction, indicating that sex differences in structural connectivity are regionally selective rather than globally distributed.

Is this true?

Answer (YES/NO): NO